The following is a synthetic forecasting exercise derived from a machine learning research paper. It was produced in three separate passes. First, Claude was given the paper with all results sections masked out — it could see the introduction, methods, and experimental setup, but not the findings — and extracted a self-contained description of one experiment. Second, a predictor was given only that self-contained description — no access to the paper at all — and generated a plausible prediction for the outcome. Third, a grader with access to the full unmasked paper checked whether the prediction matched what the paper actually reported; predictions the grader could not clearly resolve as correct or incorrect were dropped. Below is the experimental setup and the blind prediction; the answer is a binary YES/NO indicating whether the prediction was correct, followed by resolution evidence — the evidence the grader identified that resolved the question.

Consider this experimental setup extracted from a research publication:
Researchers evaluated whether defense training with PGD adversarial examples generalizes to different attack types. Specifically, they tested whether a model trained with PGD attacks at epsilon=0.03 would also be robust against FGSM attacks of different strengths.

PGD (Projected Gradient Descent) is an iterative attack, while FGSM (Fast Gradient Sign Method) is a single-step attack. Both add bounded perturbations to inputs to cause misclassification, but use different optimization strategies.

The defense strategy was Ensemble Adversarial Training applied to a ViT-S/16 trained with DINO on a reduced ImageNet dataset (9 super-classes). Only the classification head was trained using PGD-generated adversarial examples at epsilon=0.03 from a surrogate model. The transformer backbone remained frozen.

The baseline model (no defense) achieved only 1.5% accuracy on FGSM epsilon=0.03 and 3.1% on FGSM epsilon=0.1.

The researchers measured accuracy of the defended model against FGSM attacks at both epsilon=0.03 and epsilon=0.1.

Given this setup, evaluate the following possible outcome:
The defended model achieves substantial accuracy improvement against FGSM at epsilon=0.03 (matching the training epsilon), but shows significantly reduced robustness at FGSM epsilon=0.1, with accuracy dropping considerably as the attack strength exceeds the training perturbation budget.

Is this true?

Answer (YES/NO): NO